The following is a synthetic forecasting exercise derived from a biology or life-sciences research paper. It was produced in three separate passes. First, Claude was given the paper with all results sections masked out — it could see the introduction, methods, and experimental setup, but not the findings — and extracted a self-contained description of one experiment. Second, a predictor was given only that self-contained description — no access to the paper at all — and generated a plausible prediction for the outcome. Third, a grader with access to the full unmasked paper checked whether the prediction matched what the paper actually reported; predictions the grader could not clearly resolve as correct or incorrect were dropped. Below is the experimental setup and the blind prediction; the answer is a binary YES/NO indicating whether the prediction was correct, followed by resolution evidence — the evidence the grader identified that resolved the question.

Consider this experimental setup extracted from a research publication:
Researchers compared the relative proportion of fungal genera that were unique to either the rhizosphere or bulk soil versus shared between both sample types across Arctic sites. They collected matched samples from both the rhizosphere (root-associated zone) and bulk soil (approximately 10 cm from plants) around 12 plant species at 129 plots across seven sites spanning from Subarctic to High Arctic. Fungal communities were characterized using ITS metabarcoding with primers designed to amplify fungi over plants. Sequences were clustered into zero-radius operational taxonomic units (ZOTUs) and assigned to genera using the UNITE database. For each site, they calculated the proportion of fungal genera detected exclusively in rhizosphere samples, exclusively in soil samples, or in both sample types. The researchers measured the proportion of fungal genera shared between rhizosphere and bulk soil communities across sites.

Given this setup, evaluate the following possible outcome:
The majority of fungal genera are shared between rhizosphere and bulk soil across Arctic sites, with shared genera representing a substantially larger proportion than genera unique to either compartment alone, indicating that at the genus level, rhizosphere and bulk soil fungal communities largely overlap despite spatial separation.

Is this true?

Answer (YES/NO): YES